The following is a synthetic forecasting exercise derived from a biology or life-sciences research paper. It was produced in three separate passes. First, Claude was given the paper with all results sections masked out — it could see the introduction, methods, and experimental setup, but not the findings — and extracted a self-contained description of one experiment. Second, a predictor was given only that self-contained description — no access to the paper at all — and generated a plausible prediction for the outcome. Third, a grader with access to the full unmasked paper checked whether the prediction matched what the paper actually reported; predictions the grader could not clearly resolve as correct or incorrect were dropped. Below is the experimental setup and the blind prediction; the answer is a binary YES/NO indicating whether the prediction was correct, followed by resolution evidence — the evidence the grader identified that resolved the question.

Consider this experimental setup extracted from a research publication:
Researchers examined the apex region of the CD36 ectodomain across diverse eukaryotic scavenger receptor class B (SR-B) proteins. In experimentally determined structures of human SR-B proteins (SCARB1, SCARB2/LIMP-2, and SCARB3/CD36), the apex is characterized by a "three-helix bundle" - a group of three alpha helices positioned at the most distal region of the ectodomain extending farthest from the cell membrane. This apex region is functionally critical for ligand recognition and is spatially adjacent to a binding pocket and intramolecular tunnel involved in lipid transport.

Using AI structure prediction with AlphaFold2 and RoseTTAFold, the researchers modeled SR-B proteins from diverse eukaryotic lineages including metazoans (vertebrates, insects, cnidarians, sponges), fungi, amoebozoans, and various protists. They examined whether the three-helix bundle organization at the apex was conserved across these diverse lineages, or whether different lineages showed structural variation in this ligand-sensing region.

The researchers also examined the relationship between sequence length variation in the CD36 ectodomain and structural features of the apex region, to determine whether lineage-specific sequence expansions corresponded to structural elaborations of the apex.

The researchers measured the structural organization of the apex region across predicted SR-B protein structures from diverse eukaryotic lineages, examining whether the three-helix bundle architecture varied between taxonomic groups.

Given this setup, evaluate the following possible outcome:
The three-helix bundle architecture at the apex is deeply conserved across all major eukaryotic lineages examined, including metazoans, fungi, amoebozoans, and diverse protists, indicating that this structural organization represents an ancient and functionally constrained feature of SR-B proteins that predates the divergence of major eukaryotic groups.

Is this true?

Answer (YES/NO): NO